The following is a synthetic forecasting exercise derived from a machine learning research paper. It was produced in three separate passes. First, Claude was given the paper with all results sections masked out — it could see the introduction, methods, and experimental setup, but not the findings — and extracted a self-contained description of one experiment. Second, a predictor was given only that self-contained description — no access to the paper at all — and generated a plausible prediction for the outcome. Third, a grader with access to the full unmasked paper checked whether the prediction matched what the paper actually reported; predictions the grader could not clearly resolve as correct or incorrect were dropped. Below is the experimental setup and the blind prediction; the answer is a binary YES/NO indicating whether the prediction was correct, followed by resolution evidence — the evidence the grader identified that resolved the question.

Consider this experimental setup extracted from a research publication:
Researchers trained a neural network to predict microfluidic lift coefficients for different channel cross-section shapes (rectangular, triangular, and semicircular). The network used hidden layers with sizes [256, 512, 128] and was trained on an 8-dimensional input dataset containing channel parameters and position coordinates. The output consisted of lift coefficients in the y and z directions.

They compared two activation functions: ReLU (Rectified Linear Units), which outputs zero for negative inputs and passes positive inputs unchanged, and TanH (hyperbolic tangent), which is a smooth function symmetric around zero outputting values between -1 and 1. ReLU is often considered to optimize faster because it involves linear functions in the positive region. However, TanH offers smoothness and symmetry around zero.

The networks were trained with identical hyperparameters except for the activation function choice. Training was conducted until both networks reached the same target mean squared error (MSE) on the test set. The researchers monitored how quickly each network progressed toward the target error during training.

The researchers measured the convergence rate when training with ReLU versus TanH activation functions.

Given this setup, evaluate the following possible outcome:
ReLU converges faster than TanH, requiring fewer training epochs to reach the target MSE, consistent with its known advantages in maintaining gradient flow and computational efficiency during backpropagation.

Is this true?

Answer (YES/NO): NO